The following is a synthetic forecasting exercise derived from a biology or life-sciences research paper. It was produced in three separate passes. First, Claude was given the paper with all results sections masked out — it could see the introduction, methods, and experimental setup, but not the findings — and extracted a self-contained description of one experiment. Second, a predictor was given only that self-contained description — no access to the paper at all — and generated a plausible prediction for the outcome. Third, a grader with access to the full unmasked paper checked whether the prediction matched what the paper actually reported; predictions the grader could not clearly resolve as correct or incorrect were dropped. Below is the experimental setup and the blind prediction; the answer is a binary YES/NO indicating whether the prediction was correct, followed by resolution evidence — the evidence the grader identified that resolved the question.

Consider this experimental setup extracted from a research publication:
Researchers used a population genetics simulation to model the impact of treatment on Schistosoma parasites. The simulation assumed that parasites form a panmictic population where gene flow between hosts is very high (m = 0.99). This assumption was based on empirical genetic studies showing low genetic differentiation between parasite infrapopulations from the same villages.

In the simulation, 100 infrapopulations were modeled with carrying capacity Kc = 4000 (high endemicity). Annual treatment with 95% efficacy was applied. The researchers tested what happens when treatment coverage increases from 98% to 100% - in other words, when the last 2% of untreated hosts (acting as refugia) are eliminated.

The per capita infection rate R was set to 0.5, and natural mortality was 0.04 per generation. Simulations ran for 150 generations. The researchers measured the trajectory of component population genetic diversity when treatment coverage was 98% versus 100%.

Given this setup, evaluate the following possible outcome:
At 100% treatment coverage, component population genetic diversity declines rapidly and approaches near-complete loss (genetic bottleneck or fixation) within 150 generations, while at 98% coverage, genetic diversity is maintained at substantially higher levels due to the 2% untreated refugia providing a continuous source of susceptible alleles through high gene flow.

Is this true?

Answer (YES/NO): YES